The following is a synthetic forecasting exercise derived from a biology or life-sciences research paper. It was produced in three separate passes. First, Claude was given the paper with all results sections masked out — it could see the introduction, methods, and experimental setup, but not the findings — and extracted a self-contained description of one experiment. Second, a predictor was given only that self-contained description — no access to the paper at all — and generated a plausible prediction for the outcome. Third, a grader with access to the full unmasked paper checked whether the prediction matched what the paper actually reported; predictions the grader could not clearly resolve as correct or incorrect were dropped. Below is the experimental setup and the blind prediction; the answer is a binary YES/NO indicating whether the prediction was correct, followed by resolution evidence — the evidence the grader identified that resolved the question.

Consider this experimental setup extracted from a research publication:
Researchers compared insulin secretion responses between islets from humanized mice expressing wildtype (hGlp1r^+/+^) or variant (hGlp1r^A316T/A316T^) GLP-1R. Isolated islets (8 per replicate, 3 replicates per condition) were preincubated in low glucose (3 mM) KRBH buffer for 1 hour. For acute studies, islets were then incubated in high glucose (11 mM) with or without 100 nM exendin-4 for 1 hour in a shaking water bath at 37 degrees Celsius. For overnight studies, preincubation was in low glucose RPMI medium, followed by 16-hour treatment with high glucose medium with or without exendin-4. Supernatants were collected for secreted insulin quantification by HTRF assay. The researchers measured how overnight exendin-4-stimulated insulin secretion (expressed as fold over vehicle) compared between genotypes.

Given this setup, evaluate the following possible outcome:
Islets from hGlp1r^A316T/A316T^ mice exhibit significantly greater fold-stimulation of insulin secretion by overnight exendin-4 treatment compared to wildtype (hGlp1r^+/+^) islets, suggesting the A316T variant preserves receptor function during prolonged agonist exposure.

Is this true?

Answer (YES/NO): NO